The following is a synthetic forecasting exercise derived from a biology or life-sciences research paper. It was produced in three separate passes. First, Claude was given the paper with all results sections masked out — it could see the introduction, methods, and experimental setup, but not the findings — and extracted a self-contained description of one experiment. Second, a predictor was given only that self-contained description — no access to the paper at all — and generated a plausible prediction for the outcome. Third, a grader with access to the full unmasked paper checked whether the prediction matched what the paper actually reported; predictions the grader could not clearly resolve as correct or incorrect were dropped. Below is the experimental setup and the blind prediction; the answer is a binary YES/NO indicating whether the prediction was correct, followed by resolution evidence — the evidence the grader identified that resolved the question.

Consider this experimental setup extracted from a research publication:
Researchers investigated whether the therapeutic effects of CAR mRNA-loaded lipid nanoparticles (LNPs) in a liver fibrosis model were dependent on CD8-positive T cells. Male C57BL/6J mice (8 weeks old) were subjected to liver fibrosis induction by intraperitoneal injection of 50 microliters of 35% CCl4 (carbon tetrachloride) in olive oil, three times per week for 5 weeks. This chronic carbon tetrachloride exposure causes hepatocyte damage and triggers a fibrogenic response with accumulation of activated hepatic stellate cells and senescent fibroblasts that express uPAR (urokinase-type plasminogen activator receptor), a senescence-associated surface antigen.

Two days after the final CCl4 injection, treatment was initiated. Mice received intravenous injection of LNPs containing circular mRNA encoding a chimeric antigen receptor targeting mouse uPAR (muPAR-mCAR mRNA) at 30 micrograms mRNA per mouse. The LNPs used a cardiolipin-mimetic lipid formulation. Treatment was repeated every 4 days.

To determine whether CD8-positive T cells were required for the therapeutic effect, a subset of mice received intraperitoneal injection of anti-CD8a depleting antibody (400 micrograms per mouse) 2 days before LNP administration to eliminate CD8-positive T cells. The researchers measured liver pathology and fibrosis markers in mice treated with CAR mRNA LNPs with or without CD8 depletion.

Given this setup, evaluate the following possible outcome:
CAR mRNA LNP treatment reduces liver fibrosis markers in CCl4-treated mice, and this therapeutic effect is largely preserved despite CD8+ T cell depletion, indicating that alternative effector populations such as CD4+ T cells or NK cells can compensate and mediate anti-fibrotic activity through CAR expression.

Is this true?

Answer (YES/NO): NO